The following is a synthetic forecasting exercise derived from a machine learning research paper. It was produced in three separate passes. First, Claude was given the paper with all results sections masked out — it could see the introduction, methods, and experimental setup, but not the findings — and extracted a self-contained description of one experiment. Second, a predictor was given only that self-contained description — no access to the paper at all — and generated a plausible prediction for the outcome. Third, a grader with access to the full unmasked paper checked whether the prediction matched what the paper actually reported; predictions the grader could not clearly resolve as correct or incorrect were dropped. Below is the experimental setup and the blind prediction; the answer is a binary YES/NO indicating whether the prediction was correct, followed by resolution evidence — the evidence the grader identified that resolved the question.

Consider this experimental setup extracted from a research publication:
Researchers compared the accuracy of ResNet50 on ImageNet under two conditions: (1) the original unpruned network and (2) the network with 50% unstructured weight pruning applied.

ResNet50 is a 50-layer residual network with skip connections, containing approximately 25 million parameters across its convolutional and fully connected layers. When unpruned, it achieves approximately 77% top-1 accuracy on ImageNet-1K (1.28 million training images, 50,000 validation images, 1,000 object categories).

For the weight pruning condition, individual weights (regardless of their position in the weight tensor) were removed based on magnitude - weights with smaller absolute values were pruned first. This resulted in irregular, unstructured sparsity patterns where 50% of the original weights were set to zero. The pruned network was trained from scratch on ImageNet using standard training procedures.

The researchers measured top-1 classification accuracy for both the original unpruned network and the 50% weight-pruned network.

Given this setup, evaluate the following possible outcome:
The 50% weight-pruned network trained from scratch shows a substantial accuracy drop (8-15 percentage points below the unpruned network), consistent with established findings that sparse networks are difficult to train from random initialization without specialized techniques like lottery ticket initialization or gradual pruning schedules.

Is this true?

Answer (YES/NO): NO